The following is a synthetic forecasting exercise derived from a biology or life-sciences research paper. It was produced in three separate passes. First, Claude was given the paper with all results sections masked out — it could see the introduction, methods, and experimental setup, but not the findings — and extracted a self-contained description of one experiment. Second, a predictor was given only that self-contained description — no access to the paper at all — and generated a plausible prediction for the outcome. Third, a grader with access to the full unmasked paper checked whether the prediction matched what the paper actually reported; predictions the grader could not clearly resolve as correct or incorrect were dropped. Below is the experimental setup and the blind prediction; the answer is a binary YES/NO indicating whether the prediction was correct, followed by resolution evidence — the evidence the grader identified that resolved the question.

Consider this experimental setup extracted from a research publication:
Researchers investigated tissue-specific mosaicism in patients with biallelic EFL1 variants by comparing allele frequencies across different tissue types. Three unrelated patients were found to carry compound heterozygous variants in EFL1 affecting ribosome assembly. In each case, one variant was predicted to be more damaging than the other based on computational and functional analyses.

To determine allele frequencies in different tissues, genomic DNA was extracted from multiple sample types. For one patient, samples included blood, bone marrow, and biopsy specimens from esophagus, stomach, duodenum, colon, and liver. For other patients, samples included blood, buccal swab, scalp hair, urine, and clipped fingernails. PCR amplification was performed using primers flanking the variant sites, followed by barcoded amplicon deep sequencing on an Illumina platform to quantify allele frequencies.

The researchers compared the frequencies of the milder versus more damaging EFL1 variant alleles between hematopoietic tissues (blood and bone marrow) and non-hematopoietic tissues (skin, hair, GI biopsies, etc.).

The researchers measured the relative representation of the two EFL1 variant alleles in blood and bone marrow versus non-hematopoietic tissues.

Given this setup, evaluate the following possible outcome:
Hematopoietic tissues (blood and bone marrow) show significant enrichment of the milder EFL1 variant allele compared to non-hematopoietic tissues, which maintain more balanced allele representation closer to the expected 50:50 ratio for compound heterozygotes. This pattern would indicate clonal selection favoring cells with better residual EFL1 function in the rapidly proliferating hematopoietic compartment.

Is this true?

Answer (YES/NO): YES